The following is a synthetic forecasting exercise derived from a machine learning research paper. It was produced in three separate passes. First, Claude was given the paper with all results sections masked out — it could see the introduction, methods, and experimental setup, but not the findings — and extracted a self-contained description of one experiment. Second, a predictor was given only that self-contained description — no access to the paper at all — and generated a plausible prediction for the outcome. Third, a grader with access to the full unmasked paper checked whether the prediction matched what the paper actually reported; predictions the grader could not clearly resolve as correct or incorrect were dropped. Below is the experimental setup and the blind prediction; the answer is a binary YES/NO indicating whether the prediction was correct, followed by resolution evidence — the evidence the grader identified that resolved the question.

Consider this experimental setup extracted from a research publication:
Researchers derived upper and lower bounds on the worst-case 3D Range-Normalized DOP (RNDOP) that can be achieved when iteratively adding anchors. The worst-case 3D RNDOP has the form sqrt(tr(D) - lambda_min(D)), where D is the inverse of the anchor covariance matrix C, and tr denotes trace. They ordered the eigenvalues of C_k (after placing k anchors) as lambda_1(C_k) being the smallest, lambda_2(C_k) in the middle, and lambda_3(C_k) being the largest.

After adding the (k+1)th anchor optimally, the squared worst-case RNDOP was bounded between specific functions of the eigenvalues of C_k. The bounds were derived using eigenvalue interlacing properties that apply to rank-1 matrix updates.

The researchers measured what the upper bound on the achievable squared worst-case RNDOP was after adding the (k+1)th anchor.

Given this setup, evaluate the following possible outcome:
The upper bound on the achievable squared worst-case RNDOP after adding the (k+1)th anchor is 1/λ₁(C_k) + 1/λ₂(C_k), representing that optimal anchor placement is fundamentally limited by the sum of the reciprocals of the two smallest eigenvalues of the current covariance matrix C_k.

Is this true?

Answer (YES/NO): YES